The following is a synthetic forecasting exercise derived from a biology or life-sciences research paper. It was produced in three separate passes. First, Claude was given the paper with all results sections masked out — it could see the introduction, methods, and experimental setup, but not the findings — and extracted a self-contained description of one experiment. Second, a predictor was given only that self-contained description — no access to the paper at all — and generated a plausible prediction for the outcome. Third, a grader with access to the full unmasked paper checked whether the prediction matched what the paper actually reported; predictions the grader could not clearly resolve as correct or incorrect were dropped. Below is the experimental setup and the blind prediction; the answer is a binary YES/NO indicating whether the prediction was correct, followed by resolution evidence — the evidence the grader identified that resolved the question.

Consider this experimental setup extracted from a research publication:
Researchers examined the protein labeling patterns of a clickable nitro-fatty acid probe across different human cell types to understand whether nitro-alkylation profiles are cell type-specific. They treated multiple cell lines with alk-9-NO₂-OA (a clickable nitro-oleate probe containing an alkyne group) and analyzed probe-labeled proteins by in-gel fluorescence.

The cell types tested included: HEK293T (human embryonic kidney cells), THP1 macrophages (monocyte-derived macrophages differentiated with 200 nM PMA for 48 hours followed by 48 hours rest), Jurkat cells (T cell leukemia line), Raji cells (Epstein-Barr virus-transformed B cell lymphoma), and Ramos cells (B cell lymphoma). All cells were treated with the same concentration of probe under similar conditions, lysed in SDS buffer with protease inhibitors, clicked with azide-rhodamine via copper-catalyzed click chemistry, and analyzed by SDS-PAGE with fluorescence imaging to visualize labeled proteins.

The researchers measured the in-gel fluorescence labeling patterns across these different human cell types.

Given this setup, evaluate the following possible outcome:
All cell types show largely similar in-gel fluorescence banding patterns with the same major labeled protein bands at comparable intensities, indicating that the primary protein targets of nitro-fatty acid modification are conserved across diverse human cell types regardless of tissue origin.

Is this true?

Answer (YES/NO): NO